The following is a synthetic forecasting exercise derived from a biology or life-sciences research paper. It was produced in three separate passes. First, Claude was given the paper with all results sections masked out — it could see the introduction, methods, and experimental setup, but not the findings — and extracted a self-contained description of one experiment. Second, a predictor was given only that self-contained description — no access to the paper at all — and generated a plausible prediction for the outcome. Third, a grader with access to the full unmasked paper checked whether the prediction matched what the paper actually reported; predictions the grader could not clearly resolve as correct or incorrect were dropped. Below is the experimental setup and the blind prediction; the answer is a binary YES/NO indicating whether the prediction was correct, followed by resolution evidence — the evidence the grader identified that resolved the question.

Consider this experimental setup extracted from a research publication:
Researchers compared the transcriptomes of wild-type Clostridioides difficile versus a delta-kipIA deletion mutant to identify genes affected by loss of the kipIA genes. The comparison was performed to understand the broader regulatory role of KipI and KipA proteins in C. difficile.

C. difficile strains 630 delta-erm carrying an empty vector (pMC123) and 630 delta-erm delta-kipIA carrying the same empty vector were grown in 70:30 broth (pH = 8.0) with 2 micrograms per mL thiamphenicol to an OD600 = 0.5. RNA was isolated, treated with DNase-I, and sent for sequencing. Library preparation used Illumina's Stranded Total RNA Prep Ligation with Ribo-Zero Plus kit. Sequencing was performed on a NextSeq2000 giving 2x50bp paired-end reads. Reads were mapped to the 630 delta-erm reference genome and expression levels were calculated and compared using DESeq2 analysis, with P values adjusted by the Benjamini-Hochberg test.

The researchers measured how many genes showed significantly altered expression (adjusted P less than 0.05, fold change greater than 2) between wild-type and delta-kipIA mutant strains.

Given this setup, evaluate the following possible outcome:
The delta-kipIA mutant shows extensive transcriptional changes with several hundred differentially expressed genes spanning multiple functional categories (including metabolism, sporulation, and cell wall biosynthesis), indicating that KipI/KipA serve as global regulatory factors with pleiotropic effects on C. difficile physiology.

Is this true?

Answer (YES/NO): NO